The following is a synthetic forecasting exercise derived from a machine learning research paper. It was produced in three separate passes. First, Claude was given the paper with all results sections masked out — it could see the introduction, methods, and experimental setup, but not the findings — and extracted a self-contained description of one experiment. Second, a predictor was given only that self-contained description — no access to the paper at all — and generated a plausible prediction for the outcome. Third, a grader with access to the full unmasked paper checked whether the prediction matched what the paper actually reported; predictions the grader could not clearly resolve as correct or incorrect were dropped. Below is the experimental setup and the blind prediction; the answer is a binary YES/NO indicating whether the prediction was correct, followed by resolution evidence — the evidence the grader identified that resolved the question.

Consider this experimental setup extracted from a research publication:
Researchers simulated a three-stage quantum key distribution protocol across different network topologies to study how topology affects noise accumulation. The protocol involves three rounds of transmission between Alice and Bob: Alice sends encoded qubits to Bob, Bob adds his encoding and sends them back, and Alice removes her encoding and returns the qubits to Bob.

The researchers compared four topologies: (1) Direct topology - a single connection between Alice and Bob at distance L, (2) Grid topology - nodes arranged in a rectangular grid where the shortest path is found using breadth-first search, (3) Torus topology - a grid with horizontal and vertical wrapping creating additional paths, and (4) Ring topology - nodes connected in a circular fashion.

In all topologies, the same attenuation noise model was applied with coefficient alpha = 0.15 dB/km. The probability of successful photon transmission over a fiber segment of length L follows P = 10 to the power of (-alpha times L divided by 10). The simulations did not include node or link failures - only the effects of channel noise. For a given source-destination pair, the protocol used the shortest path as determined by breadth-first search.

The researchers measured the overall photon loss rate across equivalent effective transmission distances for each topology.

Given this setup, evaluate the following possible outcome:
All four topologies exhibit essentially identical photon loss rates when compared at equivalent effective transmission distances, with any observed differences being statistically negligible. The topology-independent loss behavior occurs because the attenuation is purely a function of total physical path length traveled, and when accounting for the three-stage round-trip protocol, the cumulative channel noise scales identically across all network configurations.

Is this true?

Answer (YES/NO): NO